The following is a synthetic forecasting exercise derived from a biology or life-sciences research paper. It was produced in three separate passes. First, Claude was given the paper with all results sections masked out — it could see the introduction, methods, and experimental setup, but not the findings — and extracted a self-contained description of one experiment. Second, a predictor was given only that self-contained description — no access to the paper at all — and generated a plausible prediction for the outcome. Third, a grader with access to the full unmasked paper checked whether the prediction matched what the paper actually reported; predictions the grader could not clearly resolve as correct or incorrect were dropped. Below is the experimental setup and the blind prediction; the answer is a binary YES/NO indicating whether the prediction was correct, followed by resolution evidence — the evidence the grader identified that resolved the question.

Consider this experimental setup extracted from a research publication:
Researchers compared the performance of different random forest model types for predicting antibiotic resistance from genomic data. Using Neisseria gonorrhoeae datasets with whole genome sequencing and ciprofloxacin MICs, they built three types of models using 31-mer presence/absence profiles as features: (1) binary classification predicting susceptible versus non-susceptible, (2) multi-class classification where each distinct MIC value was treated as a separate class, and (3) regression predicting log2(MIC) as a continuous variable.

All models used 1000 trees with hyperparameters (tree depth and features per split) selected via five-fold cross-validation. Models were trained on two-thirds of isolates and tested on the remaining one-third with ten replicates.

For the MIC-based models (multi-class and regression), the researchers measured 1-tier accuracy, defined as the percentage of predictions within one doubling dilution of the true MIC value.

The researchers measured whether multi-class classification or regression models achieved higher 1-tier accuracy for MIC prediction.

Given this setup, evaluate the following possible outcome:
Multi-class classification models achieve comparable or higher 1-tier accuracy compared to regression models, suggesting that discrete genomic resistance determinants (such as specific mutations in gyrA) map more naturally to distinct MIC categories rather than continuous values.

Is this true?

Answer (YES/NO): YES